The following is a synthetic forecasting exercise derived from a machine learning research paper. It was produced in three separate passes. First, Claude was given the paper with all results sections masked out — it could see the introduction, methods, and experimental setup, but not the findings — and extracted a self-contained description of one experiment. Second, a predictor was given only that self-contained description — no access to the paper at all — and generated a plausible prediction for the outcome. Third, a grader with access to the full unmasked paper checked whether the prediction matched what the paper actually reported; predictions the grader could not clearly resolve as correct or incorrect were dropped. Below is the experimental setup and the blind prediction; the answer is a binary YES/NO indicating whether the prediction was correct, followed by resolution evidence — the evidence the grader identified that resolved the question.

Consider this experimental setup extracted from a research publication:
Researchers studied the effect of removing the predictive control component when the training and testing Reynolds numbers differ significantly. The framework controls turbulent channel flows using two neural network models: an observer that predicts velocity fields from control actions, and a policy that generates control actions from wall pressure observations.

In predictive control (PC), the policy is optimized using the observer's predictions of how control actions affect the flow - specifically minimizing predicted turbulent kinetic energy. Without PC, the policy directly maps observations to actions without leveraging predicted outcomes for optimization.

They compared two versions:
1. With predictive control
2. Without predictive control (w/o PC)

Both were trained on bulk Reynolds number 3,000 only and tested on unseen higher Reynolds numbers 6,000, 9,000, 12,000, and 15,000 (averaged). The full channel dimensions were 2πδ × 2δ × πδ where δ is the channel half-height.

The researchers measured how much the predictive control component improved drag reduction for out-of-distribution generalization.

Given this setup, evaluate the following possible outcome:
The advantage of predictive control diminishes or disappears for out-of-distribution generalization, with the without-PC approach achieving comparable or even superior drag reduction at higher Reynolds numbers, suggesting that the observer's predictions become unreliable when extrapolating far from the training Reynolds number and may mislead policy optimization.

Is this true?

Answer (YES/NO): NO